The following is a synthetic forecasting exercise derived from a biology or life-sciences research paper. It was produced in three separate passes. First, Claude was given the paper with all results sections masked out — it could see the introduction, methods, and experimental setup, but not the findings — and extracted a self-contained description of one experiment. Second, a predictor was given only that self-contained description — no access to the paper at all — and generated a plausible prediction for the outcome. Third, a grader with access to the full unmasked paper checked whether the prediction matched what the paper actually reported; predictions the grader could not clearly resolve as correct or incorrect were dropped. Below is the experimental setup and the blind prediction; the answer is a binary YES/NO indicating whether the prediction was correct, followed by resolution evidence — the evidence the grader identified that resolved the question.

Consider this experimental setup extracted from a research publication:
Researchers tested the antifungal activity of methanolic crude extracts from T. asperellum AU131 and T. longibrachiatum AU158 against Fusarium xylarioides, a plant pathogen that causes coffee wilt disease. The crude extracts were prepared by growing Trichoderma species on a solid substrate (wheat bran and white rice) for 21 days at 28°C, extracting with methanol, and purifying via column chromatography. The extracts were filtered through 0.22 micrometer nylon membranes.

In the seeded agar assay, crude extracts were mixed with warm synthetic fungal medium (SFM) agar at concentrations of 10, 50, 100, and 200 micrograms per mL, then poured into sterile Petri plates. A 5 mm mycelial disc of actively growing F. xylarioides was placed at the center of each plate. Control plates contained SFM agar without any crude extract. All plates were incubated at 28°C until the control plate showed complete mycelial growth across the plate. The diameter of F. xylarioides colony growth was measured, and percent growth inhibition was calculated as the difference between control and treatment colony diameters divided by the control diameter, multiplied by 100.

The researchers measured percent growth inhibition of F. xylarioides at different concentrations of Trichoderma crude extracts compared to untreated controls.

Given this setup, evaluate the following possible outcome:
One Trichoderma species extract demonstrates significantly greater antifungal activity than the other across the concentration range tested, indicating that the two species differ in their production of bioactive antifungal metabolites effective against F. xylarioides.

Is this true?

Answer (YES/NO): YES